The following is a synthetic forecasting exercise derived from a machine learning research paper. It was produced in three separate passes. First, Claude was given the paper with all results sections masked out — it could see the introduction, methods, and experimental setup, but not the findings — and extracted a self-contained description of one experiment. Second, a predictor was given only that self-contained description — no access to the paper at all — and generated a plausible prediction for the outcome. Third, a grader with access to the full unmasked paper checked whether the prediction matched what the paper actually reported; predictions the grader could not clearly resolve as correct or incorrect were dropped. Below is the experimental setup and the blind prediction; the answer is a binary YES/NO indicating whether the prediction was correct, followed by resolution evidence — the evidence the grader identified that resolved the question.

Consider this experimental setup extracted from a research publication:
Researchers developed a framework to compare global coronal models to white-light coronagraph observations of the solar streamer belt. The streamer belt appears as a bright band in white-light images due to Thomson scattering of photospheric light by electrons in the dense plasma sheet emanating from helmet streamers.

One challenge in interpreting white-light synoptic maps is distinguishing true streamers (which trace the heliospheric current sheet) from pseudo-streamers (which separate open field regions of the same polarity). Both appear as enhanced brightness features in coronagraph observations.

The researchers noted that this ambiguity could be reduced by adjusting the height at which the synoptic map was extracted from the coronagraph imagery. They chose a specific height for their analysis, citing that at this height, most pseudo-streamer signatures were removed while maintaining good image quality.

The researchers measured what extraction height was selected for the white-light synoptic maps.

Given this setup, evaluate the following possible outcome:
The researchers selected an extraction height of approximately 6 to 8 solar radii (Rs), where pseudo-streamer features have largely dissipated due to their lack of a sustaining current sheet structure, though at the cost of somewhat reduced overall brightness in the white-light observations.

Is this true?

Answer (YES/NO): NO